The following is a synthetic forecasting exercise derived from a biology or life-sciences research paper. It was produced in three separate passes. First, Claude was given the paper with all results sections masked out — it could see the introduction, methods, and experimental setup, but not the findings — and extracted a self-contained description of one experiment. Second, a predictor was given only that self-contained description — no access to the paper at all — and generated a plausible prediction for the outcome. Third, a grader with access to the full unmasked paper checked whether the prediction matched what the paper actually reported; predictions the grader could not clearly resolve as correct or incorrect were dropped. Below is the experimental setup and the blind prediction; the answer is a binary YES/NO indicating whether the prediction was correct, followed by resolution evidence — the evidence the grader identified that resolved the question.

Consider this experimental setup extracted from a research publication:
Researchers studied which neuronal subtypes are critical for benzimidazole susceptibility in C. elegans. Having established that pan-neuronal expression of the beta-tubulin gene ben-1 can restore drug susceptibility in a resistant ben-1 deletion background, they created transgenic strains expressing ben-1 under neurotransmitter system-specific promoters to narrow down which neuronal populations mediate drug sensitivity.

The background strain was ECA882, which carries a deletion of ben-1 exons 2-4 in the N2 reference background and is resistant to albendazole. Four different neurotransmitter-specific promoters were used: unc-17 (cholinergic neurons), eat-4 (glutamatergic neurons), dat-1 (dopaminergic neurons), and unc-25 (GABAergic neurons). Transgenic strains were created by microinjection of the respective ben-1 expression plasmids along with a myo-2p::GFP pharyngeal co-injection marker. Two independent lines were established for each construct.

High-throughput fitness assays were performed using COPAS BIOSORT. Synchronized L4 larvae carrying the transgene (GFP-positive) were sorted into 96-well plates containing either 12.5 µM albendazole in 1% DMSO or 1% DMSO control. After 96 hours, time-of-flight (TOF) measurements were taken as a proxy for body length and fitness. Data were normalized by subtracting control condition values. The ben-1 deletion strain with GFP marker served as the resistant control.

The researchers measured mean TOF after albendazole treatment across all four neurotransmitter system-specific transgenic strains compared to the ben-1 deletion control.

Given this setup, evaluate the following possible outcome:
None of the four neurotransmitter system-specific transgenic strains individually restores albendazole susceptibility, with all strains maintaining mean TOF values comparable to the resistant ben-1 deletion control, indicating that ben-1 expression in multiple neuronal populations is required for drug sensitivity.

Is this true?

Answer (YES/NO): NO